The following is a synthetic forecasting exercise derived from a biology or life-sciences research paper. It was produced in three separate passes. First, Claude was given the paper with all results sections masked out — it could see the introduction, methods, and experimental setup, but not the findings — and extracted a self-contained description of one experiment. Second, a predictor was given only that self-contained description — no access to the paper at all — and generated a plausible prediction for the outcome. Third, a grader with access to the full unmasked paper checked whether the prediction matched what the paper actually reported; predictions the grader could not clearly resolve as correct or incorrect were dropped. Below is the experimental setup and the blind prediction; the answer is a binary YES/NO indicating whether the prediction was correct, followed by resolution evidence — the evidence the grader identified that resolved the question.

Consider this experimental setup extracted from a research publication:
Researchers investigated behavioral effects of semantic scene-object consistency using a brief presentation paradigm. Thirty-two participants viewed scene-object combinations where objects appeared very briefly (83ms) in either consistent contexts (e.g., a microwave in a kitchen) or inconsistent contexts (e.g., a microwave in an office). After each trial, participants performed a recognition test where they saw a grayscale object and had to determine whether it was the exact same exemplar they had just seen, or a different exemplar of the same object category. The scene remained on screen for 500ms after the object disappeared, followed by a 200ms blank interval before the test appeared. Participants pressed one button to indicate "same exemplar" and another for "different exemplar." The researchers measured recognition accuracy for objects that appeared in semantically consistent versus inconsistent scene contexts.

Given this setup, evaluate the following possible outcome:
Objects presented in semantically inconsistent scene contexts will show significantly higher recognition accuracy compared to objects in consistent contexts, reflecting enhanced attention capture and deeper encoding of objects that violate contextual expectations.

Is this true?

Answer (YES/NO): NO